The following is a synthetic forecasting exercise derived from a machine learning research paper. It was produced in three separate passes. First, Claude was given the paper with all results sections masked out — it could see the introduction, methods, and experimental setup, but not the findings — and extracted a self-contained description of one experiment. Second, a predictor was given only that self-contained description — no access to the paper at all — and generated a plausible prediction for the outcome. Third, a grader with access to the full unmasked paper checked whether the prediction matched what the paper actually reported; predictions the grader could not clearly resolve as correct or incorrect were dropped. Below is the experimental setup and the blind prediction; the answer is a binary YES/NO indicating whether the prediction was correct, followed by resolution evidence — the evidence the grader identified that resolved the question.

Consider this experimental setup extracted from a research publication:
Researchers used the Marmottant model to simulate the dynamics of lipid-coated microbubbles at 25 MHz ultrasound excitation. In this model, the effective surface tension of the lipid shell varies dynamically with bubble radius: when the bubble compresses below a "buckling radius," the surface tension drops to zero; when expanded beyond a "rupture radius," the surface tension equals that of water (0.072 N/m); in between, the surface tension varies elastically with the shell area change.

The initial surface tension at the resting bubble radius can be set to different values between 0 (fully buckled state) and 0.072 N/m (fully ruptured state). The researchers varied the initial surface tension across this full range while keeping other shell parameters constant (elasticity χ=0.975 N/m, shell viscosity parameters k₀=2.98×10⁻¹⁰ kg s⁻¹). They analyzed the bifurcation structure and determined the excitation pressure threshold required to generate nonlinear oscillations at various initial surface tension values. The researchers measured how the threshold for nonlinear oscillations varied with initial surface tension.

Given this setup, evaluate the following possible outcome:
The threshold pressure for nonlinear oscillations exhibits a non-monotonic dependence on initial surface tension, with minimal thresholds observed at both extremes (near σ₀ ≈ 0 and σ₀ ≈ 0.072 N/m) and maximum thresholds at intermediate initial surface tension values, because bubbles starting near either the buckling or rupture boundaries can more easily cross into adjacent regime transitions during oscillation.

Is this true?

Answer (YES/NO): YES